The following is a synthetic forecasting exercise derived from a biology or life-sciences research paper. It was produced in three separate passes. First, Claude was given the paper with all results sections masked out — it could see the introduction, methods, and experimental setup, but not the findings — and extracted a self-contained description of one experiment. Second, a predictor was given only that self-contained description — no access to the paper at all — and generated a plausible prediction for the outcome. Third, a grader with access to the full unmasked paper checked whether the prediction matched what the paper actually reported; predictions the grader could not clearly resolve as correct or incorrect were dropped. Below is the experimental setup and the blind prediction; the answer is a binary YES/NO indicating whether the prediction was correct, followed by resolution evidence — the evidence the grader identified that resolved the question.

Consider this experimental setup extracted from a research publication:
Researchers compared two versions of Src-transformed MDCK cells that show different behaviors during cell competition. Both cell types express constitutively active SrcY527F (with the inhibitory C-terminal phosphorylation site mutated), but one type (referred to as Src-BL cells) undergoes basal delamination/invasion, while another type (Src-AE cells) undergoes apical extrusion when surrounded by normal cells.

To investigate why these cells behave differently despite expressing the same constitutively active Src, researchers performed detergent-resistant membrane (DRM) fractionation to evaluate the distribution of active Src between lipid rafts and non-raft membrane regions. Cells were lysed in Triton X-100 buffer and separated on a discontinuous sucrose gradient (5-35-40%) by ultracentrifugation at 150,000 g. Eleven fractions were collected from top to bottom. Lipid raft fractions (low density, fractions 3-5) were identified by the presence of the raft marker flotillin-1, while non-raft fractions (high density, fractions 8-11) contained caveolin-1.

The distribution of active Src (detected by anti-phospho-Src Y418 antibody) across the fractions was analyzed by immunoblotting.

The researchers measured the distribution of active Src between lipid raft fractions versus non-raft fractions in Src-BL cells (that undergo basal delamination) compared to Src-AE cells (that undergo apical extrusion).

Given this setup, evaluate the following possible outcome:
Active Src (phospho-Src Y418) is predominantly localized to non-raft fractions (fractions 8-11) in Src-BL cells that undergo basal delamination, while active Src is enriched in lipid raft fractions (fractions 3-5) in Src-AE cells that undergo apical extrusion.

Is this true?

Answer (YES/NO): NO